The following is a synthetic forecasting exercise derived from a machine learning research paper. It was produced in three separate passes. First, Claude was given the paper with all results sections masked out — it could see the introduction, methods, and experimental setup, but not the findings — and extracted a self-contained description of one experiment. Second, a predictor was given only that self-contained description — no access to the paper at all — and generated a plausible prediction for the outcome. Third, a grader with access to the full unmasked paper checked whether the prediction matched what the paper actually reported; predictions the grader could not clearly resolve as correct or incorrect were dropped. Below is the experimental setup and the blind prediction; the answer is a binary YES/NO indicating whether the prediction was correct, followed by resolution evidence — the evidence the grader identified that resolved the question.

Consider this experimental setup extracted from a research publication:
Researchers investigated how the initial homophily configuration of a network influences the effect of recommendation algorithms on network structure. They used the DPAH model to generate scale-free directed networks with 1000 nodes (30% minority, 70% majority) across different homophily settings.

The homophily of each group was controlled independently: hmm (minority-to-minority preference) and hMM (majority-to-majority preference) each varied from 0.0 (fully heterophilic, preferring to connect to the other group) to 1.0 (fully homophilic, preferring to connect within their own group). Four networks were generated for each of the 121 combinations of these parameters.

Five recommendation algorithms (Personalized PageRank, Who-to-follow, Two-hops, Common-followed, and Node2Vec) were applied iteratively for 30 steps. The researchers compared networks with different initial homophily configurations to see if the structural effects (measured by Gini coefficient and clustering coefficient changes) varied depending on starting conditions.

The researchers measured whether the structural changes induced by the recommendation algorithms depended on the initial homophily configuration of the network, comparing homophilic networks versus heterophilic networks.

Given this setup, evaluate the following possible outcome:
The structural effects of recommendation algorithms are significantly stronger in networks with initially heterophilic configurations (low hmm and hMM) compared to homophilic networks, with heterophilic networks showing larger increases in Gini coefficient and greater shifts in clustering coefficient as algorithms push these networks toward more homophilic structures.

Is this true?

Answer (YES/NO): NO